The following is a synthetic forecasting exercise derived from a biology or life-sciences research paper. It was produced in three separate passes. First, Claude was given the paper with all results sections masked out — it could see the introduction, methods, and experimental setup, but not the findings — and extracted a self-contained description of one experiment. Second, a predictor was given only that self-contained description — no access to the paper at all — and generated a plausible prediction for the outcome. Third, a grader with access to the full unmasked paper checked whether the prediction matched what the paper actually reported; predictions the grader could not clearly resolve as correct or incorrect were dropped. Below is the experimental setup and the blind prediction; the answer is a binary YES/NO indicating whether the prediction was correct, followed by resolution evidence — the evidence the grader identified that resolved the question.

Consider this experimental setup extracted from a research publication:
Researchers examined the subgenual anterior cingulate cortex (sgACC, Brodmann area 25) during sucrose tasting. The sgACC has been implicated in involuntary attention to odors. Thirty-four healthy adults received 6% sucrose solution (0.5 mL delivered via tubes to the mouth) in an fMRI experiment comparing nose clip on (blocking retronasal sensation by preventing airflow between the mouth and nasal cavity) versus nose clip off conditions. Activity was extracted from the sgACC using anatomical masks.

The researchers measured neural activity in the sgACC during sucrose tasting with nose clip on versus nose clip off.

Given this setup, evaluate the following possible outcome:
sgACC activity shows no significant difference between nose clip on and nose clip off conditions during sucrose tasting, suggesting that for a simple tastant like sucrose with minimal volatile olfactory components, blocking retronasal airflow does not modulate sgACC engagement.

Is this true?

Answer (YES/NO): NO